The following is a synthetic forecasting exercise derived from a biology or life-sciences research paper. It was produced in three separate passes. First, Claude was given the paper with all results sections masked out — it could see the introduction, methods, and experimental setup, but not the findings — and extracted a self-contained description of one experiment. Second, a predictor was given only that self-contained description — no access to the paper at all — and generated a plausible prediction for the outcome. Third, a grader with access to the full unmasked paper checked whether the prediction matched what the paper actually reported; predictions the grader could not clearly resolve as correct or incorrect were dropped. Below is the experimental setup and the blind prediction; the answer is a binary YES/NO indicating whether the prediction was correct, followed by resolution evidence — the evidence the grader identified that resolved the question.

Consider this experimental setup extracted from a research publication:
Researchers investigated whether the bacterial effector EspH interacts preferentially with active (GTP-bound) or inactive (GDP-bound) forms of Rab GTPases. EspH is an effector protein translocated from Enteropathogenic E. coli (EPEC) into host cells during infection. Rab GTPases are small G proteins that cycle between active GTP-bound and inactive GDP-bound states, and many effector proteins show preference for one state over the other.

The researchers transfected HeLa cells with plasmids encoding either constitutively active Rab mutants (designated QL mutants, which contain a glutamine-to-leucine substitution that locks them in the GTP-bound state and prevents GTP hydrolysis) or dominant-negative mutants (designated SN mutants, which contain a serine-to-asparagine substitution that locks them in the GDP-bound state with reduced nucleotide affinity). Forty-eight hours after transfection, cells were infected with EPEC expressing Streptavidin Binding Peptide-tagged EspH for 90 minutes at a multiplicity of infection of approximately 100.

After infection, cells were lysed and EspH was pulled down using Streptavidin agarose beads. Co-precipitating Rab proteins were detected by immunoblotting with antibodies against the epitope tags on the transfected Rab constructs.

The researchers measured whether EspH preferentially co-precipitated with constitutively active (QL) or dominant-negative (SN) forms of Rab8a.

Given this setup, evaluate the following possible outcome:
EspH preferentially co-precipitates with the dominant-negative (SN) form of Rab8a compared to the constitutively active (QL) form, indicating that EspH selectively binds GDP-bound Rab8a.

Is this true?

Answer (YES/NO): NO